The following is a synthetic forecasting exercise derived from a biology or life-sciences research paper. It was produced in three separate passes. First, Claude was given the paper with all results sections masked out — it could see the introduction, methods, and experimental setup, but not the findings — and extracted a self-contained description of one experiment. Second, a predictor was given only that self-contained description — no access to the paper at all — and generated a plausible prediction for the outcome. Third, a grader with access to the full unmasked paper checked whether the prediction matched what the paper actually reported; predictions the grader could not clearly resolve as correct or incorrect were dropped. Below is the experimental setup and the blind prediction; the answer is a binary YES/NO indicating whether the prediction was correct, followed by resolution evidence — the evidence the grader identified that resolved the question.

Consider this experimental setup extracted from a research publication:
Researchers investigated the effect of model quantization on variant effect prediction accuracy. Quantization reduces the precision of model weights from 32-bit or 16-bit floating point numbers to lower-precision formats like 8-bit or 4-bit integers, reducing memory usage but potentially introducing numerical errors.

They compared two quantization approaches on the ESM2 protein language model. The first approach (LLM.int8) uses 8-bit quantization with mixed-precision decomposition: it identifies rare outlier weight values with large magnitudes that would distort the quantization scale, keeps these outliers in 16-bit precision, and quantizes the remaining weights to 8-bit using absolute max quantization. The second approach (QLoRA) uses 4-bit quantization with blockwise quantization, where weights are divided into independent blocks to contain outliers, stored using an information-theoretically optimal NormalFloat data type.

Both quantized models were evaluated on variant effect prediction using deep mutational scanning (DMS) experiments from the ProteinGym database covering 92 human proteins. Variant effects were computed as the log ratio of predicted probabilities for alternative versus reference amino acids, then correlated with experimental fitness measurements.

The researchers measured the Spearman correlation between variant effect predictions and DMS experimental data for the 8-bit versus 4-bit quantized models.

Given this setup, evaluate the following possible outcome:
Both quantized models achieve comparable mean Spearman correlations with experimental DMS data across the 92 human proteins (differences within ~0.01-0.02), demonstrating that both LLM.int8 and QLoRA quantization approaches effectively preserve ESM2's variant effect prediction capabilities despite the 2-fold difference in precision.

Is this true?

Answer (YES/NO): NO